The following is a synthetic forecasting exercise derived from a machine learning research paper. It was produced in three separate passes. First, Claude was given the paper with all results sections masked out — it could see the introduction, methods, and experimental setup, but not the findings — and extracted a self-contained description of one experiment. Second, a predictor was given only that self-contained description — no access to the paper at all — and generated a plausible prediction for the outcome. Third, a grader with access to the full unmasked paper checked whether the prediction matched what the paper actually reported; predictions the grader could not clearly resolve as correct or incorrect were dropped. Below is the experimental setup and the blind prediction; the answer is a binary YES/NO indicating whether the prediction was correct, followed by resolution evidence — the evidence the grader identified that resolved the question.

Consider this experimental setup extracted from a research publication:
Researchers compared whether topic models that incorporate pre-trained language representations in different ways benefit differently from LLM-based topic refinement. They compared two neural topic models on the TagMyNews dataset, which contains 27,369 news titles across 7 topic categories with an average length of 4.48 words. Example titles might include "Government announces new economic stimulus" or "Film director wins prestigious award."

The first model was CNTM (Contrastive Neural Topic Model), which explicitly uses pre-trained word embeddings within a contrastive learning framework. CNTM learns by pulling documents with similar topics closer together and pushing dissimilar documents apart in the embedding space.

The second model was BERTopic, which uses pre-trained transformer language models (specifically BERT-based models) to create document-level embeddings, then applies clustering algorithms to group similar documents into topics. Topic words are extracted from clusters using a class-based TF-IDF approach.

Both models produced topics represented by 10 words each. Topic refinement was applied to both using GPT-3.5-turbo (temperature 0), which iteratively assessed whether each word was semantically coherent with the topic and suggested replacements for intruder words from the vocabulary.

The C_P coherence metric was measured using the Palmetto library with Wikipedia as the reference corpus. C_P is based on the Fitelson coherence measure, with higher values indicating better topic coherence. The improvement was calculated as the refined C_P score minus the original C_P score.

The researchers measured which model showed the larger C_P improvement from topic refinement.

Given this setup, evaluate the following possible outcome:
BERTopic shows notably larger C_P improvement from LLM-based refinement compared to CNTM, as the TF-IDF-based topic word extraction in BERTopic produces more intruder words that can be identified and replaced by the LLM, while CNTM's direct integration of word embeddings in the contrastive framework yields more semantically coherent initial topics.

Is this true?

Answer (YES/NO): YES